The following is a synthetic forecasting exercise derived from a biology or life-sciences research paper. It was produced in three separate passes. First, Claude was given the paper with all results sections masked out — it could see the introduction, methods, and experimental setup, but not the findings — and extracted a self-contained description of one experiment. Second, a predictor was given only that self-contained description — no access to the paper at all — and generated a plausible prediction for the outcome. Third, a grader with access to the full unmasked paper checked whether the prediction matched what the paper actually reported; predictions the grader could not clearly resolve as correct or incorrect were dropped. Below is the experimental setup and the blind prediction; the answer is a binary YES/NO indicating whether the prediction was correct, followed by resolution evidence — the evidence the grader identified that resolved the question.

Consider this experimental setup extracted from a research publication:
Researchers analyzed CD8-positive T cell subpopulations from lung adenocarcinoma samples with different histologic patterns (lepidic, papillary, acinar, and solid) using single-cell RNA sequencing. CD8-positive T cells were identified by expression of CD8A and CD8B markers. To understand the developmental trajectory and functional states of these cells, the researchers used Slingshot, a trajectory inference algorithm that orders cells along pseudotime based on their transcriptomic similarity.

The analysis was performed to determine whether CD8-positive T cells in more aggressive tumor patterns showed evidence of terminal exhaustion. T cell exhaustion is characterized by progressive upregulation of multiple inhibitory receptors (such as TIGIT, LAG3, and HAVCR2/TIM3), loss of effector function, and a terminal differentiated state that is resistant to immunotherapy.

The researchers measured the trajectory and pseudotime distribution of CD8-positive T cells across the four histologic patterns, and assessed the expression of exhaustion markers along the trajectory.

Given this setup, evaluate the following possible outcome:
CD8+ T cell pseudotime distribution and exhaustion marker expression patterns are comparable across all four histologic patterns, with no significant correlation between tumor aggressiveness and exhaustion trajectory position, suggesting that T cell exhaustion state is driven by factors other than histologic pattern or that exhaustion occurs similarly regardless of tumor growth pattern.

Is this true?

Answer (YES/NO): NO